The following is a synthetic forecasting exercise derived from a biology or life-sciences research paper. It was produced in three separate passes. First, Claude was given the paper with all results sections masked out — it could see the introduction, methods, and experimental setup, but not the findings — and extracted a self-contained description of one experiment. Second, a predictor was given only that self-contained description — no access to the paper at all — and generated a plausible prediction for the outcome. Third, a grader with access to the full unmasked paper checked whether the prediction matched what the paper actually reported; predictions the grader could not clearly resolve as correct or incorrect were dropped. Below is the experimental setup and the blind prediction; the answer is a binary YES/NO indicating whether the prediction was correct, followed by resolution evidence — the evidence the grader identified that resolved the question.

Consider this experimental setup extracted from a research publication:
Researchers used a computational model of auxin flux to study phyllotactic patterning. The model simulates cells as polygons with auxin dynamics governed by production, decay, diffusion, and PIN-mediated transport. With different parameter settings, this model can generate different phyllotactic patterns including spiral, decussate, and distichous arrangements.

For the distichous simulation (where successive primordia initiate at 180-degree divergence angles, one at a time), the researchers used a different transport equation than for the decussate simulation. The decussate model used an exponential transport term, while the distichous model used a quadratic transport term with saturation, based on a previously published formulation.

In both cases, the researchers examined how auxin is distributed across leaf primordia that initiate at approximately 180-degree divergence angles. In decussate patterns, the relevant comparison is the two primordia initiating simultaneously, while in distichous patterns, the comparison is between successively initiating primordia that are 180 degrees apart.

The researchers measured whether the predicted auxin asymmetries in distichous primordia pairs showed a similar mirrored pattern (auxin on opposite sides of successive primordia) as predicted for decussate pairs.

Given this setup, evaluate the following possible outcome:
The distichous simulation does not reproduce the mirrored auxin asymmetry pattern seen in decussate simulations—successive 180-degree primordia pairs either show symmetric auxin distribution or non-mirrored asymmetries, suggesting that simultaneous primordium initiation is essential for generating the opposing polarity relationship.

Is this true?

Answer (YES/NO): NO